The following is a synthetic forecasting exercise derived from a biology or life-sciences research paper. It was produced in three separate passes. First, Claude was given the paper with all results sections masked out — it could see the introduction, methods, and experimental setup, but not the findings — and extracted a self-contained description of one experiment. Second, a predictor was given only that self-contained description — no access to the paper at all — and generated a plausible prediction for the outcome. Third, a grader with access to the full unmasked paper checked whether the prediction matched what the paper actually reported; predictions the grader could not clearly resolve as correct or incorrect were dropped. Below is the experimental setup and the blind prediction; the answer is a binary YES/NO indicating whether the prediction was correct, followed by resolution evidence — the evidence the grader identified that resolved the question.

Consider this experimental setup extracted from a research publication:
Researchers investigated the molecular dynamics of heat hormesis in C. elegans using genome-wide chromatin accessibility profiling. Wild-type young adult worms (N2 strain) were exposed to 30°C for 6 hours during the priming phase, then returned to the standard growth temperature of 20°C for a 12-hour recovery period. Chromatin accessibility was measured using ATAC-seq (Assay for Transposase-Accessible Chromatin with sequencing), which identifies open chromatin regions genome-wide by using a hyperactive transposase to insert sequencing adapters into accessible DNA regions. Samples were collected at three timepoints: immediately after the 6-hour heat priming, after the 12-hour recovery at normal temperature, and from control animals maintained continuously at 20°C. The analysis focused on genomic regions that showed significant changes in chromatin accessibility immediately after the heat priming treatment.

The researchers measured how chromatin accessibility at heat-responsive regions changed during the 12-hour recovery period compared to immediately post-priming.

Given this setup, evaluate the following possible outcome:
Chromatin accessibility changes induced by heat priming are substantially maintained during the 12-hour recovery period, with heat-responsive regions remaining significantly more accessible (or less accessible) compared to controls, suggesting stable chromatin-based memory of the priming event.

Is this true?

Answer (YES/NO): NO